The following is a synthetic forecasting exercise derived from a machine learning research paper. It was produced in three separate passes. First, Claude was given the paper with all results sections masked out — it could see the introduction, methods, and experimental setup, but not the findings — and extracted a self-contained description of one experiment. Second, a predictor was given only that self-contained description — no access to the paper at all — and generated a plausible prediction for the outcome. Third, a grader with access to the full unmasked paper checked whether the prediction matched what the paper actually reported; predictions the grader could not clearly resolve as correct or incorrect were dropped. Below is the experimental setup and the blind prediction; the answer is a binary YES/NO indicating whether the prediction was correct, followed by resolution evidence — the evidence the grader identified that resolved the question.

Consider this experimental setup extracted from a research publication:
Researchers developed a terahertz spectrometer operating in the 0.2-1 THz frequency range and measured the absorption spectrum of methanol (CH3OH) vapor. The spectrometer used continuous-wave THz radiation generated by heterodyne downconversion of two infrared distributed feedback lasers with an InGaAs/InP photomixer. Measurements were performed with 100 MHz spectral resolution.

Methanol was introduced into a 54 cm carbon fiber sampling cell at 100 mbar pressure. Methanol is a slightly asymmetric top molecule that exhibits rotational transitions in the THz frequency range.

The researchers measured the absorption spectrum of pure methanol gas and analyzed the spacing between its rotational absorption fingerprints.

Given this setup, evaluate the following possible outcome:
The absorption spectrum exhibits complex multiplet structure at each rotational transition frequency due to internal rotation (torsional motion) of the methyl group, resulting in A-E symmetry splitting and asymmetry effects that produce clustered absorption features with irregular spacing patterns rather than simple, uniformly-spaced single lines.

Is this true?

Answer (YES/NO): NO